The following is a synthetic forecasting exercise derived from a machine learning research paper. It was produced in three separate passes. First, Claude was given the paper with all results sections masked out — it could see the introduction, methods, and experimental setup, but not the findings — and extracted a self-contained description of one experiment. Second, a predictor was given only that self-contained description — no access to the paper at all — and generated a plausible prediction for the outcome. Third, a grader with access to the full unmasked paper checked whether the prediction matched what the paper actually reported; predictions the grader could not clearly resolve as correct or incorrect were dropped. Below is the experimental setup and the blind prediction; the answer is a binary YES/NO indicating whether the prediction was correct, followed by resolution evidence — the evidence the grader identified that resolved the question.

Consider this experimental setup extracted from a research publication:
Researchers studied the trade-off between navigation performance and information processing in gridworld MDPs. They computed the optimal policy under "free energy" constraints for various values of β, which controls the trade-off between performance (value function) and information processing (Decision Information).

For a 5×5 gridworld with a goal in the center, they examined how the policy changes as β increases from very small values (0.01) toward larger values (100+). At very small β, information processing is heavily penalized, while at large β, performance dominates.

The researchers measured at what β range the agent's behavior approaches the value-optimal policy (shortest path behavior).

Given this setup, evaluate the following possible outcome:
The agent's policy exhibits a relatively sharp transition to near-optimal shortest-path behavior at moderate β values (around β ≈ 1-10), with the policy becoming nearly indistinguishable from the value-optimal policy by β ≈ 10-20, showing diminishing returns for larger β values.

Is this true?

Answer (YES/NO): NO